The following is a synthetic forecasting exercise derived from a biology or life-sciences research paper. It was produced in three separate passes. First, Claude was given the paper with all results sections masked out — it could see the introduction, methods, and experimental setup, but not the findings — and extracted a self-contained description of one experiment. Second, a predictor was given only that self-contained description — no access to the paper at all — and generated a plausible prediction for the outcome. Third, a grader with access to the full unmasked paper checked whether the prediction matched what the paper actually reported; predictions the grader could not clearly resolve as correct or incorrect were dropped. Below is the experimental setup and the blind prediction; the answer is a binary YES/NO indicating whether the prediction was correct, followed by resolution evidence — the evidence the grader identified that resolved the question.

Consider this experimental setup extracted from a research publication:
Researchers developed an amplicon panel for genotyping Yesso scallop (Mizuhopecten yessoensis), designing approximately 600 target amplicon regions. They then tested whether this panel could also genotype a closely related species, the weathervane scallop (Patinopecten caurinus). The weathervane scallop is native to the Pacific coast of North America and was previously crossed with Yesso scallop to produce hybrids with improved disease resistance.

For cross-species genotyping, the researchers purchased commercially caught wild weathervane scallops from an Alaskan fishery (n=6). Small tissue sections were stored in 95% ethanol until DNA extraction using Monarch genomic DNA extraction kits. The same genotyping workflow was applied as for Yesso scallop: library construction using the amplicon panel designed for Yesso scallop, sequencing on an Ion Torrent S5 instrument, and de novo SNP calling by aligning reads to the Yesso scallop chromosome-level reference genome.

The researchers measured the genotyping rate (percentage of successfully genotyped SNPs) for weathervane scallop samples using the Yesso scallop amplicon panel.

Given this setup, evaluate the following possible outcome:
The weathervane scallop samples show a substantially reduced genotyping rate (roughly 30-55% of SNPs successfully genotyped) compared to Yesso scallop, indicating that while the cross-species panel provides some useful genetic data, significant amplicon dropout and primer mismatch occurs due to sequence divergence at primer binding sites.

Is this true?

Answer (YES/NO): NO